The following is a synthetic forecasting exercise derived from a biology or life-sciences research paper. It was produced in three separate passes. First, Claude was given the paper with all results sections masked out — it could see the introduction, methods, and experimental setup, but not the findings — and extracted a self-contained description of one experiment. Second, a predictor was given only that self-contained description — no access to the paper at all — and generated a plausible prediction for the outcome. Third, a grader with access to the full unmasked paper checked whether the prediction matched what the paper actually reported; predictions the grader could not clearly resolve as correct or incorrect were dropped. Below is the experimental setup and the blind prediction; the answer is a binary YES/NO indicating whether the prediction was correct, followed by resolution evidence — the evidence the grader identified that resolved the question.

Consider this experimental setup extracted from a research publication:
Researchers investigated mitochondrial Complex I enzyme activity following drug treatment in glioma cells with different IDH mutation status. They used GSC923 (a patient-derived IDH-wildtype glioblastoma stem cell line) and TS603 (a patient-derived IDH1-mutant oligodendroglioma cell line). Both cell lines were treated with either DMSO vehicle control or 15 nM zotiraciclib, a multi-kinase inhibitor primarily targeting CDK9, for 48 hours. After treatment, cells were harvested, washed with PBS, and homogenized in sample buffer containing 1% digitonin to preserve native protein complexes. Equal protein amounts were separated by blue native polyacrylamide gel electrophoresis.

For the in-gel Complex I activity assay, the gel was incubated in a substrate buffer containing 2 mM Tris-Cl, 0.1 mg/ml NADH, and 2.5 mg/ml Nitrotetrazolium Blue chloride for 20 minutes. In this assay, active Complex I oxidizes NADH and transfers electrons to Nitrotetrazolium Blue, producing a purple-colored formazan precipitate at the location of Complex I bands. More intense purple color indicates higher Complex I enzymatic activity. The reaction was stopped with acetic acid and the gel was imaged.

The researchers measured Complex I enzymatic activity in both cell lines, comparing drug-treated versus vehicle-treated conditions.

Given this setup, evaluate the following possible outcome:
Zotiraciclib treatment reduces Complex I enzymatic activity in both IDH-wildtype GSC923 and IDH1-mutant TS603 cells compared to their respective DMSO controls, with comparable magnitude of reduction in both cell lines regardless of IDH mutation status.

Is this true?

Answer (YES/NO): NO